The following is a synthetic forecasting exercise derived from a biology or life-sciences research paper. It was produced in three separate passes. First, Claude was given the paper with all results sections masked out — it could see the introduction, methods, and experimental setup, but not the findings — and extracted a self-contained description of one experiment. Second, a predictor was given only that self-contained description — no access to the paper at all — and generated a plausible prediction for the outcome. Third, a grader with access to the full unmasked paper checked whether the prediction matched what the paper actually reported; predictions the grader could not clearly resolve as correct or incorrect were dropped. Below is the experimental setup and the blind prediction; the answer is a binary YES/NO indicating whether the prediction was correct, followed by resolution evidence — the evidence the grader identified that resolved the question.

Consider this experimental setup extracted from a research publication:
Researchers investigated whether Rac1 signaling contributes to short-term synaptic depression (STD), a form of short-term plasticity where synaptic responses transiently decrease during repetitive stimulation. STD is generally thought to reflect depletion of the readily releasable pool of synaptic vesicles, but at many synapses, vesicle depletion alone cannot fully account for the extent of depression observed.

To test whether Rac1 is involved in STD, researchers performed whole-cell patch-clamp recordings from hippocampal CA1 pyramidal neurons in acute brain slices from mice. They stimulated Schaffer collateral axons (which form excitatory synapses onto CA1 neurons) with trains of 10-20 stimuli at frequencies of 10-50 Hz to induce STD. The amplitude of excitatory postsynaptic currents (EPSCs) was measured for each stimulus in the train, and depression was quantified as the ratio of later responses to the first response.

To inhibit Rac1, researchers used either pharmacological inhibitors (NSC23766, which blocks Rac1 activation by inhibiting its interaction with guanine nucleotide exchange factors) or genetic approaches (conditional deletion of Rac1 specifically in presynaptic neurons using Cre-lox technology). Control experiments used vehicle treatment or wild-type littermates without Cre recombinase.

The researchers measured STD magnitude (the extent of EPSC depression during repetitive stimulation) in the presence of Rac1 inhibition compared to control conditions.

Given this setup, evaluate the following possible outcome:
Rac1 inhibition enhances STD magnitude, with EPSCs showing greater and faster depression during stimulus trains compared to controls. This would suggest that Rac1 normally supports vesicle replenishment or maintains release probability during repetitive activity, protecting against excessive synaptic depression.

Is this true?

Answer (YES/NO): NO